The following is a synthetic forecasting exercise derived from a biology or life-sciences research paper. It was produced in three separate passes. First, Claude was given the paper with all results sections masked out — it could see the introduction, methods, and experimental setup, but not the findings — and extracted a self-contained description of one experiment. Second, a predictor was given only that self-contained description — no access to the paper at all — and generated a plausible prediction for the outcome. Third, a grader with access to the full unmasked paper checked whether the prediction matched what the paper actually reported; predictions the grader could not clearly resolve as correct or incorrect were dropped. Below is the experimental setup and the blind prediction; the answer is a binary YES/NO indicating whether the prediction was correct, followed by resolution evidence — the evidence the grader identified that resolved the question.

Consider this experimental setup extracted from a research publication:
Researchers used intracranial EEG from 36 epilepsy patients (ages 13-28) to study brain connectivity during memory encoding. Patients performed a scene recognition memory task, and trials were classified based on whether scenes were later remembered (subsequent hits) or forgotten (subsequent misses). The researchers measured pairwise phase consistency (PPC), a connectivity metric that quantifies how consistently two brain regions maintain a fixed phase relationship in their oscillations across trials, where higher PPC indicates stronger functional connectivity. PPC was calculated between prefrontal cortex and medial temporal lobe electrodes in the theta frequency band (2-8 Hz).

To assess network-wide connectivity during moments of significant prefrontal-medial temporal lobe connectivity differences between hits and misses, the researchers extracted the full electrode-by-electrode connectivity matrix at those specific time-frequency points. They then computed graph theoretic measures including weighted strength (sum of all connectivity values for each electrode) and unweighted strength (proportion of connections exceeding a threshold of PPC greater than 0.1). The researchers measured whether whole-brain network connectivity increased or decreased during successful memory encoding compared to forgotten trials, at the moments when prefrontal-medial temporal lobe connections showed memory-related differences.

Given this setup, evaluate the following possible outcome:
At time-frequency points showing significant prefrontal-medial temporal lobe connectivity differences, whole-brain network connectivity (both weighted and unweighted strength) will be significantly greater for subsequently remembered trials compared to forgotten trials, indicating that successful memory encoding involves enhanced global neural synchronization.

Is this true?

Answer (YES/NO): NO